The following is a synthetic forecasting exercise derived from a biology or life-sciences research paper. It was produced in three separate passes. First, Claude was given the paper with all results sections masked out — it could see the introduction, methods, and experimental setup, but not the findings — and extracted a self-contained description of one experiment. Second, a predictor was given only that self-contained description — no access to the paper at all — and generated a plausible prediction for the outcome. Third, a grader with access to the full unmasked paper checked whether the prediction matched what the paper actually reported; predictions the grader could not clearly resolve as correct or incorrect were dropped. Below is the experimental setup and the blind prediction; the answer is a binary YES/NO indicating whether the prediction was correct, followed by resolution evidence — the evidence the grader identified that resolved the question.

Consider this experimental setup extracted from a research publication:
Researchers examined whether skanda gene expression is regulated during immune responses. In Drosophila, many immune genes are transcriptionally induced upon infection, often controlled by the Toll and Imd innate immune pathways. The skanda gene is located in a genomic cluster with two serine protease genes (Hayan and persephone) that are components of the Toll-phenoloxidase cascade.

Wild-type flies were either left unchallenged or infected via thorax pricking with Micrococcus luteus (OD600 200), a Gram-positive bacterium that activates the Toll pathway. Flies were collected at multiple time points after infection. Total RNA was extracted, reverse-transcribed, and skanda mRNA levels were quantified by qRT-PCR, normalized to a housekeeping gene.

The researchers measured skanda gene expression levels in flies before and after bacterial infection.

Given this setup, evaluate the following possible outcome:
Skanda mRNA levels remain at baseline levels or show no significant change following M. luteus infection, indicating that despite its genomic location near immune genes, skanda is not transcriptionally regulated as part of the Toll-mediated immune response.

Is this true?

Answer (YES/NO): NO